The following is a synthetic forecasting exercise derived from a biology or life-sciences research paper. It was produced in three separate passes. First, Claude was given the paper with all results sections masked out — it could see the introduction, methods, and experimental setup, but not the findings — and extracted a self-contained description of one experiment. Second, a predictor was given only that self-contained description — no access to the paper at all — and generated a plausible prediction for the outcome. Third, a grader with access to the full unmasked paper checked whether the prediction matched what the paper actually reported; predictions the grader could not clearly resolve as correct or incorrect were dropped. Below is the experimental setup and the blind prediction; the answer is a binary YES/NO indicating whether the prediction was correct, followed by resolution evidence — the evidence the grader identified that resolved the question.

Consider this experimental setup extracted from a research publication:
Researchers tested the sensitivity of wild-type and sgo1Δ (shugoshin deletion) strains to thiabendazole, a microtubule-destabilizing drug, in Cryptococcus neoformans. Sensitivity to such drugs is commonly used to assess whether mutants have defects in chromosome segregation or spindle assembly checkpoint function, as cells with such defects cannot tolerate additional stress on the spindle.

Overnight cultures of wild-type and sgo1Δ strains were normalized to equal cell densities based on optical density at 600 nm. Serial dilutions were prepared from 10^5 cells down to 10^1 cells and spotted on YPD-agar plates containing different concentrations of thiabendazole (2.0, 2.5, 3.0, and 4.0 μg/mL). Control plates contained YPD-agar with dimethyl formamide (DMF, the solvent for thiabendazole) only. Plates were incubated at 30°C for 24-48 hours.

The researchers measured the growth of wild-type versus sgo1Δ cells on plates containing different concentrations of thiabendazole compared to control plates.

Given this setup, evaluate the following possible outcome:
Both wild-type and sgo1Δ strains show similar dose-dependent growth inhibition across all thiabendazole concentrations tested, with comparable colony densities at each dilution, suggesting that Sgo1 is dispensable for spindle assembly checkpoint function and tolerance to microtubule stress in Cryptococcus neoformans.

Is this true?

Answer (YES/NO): NO